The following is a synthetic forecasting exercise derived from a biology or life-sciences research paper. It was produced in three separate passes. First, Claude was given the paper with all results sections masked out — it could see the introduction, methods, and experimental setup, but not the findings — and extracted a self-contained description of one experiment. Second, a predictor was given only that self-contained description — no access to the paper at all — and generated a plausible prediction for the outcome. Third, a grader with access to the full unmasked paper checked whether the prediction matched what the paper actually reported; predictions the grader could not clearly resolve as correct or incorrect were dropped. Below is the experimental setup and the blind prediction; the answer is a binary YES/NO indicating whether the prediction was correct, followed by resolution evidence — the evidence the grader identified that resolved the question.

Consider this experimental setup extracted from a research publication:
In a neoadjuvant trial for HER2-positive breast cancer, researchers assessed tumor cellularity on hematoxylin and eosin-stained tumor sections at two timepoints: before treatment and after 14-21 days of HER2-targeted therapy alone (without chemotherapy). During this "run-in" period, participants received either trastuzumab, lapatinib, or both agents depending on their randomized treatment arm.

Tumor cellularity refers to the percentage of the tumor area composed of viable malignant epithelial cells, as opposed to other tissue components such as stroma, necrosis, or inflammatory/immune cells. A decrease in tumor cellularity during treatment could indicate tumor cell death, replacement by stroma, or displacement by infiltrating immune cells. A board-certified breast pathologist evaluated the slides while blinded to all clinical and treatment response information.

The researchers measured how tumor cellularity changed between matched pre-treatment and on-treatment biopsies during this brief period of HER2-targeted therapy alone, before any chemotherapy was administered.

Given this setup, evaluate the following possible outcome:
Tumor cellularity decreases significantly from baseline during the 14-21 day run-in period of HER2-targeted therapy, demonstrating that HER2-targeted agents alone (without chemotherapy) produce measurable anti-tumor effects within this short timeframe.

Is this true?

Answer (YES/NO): YES